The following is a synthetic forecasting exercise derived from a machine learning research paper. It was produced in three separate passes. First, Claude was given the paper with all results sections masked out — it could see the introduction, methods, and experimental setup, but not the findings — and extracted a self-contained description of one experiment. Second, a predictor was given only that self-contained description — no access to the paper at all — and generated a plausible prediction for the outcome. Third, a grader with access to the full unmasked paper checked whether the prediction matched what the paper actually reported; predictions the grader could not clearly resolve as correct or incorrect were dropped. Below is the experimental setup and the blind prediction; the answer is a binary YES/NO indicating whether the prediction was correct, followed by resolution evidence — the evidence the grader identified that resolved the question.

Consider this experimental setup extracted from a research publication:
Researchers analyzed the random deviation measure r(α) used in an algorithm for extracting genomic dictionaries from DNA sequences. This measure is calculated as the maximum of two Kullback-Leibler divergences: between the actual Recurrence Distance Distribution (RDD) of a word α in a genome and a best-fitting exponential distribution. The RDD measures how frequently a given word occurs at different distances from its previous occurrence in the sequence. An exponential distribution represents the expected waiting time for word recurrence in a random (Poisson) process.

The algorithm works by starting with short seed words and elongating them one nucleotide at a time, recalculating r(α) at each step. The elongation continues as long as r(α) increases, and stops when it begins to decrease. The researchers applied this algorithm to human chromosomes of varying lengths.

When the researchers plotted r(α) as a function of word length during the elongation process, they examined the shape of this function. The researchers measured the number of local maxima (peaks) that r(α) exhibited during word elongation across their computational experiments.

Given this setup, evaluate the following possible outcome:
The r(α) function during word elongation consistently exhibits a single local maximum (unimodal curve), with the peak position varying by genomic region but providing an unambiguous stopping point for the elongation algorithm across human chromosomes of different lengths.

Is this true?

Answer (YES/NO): NO